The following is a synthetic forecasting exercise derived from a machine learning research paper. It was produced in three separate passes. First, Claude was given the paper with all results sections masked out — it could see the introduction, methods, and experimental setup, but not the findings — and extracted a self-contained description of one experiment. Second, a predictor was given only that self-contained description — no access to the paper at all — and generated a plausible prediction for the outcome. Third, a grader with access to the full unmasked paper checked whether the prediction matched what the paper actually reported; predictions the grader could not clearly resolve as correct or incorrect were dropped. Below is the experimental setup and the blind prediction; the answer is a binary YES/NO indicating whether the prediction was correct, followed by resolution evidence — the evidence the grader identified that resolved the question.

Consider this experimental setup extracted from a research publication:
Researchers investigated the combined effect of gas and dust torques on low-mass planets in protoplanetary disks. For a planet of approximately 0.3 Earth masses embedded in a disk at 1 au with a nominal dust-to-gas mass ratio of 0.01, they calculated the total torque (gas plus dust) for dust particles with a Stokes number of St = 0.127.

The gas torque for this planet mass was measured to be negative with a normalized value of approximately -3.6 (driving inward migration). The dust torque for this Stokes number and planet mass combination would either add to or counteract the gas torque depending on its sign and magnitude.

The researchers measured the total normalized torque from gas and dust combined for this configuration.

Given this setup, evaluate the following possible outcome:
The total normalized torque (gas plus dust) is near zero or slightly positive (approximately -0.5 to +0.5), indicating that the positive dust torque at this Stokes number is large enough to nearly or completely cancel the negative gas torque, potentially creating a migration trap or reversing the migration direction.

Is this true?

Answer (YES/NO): NO